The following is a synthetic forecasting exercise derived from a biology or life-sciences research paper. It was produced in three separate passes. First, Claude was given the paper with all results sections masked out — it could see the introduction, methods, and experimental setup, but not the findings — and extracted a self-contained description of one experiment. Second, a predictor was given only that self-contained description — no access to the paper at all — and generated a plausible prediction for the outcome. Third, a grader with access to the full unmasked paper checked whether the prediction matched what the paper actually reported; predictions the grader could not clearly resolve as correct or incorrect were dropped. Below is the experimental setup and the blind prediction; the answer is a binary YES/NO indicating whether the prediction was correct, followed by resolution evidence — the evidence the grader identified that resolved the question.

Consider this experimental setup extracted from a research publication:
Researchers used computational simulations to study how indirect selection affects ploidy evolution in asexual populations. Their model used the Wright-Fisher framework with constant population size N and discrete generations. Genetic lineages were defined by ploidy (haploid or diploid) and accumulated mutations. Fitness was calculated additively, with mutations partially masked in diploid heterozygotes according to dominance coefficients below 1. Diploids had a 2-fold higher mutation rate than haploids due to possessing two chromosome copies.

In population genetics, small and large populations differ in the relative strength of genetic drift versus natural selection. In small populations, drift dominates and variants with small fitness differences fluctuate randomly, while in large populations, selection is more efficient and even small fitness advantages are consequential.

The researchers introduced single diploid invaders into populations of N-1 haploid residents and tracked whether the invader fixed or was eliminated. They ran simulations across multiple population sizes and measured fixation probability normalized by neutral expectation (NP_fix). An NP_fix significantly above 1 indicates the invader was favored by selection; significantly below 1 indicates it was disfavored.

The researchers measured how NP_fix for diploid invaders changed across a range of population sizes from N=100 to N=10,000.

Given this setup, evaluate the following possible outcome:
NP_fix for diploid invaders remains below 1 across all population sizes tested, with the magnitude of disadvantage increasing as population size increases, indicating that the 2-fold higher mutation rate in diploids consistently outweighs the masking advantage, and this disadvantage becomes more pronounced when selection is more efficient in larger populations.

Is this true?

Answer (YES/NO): NO